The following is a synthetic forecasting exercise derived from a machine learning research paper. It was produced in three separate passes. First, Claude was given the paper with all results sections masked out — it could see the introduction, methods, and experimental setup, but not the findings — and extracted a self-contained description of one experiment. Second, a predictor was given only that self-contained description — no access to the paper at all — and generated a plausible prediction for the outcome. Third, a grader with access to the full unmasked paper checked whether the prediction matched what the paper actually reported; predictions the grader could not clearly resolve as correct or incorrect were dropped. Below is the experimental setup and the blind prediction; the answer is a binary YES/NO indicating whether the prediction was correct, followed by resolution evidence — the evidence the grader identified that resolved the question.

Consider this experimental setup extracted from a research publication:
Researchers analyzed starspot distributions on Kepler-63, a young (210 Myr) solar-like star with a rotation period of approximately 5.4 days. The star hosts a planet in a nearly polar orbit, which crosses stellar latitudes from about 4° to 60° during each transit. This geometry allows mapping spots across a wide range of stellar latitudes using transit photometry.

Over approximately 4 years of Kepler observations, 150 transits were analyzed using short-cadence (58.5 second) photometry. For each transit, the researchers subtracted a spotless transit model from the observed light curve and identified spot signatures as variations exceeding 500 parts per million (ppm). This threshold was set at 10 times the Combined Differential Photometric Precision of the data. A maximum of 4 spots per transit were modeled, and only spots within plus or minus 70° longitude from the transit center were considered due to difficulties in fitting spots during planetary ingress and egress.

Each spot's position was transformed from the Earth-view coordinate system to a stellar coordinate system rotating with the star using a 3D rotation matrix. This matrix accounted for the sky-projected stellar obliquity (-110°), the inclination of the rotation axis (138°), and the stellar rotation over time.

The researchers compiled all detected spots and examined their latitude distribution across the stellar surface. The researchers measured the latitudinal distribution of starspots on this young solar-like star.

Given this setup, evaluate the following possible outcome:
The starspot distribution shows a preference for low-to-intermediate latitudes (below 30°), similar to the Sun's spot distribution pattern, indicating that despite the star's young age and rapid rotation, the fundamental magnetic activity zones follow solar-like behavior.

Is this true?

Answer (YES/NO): NO